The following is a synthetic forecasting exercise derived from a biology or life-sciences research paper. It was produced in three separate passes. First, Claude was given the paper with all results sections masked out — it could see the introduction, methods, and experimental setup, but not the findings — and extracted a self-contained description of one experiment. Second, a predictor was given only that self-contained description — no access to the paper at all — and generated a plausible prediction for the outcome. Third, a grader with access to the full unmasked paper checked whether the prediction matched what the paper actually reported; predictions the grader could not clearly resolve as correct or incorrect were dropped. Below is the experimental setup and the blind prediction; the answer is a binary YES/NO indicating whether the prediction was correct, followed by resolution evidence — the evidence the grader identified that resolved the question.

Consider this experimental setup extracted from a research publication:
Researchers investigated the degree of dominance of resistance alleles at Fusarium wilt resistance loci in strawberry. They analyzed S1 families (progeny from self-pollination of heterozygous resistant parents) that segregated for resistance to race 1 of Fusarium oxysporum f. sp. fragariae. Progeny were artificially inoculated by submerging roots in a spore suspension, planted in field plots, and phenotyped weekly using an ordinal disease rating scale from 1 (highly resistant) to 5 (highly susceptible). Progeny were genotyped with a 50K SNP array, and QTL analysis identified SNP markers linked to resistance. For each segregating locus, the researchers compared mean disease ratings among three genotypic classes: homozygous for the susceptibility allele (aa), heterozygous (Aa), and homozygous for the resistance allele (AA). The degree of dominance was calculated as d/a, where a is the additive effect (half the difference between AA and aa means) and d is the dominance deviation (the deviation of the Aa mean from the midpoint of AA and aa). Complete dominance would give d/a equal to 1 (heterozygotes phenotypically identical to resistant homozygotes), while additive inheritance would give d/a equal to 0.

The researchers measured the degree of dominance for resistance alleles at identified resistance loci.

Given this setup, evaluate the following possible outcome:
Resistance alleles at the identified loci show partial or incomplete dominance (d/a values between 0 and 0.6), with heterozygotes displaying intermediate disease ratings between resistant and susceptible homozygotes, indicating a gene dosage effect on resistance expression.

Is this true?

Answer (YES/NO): NO